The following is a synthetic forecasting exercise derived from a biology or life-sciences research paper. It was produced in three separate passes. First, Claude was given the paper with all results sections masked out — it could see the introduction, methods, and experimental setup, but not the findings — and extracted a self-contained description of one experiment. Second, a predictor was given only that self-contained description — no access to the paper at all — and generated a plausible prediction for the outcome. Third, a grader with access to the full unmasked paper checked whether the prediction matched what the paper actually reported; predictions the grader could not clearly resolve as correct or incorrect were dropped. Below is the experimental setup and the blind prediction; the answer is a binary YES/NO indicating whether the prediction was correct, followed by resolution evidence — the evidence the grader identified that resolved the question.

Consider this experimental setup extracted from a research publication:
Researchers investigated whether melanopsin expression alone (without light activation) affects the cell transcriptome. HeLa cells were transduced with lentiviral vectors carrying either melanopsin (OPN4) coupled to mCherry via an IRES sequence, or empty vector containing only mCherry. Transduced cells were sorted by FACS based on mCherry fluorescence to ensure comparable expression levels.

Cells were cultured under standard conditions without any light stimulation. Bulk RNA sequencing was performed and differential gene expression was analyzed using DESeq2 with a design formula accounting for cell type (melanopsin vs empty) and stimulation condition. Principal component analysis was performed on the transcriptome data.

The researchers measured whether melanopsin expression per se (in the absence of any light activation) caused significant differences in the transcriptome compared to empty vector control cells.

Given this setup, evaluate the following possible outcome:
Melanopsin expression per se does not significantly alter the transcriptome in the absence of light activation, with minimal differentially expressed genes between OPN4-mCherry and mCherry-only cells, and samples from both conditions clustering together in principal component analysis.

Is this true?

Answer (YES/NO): NO